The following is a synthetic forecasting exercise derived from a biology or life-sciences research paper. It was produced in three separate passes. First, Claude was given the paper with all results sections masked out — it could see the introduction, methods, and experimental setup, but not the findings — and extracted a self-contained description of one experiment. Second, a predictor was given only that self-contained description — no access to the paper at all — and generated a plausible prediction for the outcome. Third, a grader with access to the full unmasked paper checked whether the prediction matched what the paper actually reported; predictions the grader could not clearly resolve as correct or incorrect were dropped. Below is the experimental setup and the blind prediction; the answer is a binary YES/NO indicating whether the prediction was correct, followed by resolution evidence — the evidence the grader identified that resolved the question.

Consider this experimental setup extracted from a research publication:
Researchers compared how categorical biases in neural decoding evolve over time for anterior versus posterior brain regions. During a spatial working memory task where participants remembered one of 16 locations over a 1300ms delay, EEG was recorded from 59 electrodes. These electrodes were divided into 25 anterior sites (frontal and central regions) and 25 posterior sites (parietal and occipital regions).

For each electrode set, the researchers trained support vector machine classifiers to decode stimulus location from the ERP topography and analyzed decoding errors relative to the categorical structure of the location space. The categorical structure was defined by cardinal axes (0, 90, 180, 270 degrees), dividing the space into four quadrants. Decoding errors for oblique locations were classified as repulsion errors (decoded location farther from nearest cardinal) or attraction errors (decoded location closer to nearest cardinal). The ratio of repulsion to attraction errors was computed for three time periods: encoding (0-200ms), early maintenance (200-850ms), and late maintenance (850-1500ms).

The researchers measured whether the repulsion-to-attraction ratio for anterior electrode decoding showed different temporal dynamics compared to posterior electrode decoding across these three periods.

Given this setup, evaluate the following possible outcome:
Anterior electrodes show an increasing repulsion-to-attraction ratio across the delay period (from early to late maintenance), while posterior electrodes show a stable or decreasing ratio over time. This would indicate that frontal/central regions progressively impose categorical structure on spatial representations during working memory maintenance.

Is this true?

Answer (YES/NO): YES